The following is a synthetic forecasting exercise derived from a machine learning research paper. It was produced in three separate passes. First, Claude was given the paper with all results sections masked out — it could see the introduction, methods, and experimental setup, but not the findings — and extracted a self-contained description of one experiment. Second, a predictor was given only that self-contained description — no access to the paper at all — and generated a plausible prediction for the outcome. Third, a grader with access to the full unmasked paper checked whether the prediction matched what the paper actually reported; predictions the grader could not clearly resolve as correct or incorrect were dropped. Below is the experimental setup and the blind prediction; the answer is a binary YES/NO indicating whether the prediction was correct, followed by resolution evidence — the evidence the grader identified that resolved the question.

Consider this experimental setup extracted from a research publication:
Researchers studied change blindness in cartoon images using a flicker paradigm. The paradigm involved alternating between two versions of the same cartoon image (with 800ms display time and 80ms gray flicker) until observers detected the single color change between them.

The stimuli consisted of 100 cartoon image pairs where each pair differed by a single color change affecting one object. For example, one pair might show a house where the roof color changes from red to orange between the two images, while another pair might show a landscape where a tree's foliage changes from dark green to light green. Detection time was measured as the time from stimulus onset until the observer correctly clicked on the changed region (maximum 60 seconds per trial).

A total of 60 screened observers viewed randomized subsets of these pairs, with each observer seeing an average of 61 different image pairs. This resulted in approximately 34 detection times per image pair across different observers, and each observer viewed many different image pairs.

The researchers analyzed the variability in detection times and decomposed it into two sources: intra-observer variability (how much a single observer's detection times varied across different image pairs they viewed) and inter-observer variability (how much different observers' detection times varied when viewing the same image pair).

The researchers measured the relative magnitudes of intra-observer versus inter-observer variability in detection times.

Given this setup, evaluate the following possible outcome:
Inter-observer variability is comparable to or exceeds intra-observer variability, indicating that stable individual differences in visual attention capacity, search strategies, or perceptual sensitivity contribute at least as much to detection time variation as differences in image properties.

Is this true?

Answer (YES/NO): YES